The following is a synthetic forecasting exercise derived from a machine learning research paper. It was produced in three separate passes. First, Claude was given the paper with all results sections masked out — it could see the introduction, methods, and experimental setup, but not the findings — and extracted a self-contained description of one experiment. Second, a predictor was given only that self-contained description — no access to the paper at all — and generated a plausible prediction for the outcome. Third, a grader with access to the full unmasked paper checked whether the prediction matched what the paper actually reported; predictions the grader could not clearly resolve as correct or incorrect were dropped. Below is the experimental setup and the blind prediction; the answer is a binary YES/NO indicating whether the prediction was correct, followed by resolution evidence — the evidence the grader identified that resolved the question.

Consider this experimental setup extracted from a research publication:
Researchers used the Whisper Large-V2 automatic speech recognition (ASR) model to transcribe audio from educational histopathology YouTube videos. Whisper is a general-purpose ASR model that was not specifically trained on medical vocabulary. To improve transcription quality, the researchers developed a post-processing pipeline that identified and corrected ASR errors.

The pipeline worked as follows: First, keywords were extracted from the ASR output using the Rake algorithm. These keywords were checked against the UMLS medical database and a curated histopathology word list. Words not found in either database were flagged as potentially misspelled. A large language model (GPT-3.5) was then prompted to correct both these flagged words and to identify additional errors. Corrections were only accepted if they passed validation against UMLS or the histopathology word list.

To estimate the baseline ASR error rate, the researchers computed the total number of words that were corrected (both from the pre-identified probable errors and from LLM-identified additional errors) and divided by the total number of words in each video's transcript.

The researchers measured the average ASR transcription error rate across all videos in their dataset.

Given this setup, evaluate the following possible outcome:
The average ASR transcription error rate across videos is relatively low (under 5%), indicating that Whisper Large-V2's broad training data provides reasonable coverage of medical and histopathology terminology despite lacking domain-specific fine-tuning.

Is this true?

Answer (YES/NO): YES